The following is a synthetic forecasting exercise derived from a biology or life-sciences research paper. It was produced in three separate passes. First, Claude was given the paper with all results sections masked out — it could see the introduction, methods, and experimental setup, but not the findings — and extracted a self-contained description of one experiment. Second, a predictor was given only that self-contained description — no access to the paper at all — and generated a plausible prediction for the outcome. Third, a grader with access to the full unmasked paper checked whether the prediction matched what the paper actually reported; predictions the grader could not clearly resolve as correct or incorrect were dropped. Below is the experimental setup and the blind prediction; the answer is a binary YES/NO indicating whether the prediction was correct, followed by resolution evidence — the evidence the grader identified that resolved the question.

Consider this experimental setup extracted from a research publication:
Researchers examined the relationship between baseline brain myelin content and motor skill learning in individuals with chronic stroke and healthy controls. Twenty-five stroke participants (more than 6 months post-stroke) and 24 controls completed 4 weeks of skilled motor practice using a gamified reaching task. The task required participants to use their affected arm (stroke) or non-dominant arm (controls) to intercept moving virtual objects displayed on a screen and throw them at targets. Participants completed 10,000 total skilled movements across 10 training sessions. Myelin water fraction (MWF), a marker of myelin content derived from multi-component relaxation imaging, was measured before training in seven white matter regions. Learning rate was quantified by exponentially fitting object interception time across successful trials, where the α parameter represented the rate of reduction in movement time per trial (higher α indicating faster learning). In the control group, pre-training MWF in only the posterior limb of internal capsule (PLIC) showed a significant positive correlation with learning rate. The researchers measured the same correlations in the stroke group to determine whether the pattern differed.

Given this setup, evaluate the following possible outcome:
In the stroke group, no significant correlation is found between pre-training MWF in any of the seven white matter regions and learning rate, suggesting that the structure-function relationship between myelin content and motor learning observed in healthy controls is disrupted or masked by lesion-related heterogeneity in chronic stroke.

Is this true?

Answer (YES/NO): NO